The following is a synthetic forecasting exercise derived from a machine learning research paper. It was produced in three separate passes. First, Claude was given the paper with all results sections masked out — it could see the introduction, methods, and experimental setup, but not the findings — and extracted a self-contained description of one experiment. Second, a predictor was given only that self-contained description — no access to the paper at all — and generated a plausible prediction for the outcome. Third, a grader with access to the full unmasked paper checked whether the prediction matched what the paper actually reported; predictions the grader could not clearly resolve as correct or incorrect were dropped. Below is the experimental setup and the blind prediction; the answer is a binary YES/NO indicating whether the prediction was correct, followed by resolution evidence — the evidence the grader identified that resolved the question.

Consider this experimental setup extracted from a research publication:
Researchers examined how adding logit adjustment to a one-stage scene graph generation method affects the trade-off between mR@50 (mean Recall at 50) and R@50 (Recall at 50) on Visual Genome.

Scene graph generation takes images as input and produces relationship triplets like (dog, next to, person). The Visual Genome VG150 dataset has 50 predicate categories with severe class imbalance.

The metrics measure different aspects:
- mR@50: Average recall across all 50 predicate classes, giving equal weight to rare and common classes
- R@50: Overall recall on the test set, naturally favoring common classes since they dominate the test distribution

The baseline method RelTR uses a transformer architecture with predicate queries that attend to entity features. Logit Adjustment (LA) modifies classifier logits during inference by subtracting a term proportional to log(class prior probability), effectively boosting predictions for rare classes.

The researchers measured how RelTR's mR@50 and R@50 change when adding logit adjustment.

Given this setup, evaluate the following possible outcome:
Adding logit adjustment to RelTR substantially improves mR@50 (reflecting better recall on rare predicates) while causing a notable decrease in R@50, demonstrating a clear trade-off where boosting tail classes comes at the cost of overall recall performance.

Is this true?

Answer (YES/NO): NO